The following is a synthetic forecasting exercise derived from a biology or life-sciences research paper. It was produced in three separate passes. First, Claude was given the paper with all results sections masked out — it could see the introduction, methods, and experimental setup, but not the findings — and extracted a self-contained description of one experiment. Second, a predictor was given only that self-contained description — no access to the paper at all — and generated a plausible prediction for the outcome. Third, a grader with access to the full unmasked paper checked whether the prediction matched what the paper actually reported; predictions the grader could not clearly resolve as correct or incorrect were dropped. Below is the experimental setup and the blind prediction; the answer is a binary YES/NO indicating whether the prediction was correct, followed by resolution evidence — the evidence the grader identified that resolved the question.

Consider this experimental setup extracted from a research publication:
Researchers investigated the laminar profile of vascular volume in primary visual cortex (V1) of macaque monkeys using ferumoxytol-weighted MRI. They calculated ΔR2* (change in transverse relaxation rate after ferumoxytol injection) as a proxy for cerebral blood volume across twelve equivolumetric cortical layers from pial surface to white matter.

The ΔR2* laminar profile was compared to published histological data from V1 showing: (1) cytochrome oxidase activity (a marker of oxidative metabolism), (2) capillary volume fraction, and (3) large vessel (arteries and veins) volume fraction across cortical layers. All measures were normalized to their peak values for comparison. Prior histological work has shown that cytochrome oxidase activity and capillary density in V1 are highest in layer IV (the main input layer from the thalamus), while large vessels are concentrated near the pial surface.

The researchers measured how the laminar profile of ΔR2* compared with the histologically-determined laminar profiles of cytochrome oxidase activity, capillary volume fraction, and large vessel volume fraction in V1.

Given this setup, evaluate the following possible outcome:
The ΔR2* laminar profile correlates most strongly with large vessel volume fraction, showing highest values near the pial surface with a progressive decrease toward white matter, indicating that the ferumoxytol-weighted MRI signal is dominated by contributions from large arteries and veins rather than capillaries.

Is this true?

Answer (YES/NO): NO